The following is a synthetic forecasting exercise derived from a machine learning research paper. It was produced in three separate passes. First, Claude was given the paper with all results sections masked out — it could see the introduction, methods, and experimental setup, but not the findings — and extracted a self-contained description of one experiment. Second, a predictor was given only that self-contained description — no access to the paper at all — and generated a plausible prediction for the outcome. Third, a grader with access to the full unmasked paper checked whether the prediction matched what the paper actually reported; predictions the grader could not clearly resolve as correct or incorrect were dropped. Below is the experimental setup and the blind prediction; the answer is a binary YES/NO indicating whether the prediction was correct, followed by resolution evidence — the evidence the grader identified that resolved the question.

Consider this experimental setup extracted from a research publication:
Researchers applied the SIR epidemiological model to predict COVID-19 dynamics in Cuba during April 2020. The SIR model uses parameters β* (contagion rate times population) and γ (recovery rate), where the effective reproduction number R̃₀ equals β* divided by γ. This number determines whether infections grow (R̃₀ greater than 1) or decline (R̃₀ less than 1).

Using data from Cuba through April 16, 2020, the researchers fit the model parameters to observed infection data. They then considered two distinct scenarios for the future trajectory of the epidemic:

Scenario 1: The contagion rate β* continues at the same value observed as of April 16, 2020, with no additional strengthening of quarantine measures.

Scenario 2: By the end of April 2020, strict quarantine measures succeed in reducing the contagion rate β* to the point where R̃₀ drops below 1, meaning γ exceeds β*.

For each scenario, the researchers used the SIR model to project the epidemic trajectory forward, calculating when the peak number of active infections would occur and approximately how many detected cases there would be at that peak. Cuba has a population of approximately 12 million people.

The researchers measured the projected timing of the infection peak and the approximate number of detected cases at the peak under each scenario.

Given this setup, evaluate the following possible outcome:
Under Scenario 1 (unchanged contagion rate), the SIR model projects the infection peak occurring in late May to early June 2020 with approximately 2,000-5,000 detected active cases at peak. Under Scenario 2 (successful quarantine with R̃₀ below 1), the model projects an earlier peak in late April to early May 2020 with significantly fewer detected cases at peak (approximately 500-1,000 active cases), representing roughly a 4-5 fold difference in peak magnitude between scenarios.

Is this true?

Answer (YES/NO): NO